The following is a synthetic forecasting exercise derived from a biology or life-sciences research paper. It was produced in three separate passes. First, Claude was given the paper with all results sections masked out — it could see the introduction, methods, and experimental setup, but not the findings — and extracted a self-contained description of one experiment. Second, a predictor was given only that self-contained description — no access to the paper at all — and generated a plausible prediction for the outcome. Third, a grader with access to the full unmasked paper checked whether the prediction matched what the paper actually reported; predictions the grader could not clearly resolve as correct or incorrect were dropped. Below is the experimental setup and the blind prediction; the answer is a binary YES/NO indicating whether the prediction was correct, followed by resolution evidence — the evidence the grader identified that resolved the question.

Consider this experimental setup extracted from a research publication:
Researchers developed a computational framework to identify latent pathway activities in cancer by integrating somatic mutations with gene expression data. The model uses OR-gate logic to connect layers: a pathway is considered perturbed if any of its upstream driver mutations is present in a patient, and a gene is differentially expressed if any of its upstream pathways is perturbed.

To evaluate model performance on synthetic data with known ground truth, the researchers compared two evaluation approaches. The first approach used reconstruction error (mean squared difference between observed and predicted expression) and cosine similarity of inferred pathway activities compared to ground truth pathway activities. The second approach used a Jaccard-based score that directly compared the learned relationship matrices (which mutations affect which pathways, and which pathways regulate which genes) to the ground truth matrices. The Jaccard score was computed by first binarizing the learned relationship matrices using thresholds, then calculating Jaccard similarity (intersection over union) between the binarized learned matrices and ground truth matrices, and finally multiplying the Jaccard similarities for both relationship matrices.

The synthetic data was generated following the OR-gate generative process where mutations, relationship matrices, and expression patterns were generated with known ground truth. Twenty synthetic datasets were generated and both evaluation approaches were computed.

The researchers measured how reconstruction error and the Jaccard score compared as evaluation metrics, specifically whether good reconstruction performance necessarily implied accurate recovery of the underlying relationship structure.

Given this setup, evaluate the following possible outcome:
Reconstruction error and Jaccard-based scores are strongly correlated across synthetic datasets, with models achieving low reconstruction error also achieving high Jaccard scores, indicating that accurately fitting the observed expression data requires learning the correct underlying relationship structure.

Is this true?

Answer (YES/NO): NO